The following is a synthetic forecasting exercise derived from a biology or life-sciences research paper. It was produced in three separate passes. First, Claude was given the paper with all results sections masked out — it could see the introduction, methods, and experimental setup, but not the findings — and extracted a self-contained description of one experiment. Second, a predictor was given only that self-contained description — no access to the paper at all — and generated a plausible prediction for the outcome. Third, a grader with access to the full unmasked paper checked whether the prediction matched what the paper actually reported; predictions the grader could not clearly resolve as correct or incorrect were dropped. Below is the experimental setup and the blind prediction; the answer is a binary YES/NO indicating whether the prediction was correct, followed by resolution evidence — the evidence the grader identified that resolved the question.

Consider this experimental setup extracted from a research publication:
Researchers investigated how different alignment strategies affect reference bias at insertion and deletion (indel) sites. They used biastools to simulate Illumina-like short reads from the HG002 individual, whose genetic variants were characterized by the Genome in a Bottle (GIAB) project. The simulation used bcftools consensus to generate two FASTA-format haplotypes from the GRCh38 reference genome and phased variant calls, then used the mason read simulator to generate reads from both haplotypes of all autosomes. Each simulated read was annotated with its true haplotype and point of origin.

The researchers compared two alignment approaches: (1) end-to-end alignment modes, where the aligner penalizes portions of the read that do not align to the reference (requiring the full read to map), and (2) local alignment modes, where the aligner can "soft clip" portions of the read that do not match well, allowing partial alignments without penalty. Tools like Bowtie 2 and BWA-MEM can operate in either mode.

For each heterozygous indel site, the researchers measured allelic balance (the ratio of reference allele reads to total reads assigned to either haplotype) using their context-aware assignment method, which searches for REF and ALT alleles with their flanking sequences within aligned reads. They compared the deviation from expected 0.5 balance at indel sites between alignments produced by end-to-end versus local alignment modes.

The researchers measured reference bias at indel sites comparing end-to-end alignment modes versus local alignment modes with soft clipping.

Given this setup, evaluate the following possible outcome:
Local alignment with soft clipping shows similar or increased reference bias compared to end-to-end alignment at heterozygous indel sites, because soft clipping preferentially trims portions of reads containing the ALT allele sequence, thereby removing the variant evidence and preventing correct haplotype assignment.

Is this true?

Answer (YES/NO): YES